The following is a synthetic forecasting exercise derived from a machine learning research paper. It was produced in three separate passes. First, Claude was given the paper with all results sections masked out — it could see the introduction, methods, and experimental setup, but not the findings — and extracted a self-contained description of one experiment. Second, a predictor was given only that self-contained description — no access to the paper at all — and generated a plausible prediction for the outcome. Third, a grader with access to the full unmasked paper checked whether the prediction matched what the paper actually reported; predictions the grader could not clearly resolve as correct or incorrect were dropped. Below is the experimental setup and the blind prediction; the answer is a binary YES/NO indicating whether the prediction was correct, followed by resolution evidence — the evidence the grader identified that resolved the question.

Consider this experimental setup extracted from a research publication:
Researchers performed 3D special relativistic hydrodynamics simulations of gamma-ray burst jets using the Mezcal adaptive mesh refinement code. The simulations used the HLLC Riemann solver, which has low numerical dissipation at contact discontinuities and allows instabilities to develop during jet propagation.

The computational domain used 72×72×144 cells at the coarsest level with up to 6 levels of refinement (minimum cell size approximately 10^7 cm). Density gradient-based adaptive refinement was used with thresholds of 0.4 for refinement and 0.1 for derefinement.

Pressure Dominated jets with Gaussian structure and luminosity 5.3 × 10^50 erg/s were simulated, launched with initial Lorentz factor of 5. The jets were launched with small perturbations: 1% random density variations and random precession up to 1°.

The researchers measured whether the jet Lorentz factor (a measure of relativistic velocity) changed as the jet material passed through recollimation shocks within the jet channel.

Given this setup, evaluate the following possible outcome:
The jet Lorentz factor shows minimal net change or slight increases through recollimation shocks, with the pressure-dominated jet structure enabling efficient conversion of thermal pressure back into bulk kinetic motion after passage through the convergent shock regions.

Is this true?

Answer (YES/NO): NO